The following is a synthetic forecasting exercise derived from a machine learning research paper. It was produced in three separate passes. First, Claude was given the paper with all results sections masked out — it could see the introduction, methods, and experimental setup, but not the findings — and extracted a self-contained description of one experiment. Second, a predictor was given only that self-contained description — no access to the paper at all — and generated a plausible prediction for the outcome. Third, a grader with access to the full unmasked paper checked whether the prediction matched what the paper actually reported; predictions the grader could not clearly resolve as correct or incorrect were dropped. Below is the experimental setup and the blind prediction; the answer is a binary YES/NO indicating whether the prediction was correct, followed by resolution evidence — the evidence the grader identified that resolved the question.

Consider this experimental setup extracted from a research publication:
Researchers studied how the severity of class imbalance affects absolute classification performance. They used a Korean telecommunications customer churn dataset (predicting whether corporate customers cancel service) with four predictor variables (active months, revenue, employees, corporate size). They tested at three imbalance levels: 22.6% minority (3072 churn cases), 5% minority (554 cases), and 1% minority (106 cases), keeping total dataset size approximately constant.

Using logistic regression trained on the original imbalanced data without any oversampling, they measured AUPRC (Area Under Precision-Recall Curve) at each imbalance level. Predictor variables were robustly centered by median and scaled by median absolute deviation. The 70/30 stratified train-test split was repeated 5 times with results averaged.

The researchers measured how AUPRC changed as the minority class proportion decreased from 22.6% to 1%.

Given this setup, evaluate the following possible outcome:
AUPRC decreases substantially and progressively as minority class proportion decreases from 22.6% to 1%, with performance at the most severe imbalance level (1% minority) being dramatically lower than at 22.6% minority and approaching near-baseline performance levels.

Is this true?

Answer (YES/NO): NO